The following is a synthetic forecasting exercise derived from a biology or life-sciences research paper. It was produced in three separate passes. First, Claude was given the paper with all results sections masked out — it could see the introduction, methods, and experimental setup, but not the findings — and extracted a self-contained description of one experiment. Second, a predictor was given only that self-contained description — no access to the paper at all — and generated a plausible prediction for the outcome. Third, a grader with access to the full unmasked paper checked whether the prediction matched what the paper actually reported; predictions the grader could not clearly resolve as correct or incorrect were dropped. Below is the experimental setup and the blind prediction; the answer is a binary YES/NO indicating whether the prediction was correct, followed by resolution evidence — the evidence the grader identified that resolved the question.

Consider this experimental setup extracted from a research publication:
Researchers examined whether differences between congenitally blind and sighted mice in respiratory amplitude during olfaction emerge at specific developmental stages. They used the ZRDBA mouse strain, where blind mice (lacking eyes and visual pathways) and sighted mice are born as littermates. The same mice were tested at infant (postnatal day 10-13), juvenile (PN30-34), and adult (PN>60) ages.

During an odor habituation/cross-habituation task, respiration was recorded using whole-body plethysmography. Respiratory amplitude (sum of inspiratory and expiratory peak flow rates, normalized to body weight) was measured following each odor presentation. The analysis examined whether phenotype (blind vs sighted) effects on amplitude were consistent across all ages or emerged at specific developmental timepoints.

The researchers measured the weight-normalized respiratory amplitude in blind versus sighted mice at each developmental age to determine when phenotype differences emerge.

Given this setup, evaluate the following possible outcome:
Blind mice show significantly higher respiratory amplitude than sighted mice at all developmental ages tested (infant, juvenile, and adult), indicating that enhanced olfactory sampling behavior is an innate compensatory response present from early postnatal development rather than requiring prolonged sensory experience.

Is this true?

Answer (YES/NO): NO